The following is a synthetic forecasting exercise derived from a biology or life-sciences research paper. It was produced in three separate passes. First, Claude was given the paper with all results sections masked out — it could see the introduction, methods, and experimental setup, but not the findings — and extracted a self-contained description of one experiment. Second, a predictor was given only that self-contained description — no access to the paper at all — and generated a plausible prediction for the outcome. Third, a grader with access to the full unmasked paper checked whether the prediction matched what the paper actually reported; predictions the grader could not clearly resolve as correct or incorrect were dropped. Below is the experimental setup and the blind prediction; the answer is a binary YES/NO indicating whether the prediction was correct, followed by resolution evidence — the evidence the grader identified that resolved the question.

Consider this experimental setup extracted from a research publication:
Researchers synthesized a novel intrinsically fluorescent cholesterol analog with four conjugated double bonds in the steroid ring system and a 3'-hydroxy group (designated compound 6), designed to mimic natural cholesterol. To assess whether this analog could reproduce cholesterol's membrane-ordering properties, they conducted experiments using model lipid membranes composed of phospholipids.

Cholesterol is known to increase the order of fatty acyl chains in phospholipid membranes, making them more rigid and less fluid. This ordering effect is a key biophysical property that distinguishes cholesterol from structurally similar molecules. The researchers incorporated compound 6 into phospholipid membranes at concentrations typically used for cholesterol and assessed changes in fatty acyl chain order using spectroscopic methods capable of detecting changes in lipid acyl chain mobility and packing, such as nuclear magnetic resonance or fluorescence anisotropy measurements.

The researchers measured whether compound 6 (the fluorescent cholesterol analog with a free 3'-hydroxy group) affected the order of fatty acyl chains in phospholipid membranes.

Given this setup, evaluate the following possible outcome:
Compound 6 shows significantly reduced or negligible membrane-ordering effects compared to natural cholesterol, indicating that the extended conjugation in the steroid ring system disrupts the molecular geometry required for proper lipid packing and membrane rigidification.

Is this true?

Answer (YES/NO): NO